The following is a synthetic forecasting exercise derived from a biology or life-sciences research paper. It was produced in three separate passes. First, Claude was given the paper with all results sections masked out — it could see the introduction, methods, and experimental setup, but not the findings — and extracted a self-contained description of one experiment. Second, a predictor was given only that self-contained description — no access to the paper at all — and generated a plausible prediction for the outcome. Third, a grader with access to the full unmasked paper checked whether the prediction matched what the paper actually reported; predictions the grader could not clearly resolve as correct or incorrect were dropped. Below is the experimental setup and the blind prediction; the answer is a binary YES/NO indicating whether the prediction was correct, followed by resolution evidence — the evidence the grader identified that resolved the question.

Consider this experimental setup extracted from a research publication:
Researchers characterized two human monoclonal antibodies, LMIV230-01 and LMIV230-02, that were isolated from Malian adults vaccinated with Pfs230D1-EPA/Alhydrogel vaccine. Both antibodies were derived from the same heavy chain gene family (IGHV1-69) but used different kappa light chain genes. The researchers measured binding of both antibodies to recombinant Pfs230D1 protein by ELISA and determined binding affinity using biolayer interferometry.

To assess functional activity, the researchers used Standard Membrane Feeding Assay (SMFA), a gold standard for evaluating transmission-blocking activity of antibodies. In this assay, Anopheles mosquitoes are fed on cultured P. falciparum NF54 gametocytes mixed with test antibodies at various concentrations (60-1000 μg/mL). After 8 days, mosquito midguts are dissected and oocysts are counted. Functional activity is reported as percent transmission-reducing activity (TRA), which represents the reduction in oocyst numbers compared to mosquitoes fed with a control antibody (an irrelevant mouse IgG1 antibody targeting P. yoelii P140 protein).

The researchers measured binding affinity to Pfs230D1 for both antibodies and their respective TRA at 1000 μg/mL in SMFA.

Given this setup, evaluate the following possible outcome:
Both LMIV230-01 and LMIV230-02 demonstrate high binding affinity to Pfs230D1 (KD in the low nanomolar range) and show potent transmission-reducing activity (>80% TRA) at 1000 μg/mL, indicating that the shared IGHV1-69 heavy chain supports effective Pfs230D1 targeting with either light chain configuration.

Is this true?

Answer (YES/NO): NO